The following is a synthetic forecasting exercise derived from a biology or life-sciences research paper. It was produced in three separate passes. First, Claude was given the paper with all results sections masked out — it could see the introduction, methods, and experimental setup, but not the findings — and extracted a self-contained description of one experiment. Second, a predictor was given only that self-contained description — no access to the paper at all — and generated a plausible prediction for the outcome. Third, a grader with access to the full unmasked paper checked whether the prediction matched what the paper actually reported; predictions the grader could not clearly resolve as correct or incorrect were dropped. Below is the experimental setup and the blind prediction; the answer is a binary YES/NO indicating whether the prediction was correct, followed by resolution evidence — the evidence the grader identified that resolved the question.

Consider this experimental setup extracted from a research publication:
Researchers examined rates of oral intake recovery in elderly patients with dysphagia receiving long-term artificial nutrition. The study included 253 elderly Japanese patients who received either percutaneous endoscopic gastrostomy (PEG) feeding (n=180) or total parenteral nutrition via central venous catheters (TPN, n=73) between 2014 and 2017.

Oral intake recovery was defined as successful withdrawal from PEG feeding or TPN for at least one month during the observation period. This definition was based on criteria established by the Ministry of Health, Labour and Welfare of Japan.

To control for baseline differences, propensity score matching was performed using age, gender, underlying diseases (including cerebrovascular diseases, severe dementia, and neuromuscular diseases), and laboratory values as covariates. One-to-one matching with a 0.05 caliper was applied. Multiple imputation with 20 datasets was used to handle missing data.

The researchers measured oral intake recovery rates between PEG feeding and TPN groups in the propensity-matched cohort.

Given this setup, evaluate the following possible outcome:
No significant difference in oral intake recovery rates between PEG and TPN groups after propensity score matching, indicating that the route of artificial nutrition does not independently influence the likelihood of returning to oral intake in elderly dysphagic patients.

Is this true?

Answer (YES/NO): YES